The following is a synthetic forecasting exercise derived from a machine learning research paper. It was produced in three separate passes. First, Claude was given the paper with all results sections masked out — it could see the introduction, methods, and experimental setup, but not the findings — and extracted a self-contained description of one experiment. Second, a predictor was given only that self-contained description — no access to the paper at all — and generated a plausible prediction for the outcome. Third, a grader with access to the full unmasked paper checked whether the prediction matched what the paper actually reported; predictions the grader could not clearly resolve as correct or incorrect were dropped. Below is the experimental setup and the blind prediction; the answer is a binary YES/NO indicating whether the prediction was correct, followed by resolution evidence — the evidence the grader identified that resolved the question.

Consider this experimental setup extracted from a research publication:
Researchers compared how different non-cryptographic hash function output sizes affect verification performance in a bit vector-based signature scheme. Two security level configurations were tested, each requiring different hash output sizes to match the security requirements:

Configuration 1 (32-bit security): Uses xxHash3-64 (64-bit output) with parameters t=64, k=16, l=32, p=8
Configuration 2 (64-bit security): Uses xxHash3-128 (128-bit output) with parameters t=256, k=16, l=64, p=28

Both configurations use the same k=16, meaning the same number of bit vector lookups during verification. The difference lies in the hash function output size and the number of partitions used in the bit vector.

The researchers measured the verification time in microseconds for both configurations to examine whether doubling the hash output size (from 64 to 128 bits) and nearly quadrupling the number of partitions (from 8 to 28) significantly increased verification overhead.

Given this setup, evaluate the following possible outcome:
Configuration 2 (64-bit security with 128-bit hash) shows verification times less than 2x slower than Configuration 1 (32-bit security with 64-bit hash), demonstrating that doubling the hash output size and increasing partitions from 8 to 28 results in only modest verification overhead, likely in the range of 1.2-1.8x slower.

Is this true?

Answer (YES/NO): NO